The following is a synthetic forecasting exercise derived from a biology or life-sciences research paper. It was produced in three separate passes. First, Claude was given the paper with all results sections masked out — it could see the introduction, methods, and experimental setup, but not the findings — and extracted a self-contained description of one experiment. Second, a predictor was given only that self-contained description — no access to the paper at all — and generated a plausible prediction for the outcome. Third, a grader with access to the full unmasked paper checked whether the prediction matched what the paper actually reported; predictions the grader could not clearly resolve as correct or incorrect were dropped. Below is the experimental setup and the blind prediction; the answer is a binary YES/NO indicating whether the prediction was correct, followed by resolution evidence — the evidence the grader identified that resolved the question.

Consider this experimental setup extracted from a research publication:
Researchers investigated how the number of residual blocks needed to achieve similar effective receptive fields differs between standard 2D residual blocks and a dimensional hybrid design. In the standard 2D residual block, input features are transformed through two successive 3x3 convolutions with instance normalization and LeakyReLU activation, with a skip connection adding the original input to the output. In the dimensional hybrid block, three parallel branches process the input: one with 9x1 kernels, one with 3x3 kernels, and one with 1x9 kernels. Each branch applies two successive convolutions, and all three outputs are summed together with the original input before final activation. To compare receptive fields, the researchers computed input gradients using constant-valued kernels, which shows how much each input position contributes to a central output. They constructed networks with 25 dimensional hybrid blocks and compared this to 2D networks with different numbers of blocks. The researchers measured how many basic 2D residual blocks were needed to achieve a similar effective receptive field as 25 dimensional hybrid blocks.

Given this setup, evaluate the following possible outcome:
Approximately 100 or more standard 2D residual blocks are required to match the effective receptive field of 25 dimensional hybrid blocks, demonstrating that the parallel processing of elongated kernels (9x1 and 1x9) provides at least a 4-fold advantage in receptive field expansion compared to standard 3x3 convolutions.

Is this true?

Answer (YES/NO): YES